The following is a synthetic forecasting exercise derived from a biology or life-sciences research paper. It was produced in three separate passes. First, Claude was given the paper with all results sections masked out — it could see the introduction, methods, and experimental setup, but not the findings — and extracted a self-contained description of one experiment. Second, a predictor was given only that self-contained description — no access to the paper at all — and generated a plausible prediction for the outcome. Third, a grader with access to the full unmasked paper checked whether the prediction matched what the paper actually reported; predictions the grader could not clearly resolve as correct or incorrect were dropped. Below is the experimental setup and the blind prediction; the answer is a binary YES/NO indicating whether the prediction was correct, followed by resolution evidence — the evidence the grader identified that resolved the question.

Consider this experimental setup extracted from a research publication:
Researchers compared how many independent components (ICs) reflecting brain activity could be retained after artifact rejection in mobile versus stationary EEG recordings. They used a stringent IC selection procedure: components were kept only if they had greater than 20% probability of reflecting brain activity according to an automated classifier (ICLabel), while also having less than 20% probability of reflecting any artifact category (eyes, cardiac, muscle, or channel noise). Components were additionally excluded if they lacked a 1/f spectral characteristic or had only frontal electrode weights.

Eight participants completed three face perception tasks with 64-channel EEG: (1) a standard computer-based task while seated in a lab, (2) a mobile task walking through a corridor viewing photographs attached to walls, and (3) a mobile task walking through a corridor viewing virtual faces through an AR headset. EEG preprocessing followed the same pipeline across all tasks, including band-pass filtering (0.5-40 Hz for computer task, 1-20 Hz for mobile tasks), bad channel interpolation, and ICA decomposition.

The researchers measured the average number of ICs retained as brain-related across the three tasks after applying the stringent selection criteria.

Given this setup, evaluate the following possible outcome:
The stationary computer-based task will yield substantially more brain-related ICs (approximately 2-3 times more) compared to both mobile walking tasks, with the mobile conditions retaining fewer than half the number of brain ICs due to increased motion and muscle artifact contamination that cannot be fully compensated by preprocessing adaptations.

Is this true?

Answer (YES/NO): NO